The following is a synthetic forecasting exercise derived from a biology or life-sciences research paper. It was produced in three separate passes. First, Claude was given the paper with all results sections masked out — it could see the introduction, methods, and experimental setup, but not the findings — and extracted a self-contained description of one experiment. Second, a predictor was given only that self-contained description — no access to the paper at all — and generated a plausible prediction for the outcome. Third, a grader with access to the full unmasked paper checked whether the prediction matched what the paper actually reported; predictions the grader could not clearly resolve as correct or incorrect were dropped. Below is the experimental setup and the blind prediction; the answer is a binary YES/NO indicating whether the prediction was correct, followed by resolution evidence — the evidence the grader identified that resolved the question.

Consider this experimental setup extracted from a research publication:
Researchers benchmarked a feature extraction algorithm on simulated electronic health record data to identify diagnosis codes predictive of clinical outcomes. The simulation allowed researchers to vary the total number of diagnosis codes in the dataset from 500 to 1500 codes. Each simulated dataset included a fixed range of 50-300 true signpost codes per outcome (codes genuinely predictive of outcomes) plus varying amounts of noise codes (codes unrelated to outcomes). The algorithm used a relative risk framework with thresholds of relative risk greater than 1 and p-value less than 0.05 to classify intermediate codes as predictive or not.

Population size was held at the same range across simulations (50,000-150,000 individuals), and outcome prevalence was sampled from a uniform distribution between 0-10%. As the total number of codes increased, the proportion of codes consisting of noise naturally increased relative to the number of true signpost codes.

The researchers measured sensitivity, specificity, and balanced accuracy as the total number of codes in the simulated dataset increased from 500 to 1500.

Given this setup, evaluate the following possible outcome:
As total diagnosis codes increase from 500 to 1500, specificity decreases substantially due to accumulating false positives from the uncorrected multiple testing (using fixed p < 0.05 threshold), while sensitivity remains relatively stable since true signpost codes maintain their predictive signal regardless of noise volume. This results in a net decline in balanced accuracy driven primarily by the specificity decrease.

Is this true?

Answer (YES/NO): NO